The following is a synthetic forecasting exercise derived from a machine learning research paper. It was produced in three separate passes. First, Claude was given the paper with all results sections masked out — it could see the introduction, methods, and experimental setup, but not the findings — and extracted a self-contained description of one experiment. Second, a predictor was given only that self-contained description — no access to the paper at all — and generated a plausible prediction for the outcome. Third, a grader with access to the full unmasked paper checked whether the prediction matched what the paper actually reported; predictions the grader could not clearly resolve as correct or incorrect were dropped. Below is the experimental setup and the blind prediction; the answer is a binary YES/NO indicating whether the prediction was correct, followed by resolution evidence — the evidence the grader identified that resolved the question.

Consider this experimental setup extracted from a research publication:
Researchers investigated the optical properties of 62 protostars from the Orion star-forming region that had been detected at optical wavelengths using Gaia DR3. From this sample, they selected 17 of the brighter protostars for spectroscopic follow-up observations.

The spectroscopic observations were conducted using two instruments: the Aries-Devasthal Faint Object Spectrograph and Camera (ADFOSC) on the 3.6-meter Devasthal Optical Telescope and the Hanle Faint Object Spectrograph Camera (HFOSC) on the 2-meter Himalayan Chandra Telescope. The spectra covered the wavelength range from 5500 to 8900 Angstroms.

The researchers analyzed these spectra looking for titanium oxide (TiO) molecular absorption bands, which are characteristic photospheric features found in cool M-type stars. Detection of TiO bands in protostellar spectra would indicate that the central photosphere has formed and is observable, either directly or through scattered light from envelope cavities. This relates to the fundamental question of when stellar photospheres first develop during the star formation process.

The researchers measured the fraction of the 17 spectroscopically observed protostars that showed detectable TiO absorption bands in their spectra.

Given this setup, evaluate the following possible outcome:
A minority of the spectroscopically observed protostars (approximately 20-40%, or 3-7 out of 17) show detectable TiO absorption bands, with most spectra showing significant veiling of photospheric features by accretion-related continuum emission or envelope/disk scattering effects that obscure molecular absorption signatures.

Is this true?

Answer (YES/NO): YES